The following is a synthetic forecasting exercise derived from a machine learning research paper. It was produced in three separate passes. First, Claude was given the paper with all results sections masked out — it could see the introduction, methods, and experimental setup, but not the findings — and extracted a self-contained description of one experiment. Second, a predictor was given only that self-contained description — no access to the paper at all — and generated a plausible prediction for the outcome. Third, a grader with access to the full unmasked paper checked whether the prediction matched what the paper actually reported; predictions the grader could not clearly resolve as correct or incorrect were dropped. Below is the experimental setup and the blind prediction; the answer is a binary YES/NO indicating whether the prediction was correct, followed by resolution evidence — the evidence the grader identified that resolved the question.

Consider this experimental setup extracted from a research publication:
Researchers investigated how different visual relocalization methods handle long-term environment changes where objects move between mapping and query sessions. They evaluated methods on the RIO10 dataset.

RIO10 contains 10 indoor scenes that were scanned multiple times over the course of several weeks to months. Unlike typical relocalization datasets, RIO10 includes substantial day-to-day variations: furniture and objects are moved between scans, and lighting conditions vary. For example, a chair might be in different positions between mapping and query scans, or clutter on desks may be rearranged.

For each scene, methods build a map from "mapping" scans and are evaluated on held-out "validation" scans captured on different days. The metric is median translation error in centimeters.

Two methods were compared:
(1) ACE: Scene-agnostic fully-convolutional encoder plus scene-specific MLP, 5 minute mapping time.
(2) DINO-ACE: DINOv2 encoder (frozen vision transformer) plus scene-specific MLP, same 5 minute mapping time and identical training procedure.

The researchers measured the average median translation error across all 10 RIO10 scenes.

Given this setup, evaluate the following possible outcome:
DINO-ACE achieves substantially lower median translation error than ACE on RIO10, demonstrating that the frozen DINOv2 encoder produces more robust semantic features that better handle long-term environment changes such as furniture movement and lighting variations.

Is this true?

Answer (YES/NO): YES